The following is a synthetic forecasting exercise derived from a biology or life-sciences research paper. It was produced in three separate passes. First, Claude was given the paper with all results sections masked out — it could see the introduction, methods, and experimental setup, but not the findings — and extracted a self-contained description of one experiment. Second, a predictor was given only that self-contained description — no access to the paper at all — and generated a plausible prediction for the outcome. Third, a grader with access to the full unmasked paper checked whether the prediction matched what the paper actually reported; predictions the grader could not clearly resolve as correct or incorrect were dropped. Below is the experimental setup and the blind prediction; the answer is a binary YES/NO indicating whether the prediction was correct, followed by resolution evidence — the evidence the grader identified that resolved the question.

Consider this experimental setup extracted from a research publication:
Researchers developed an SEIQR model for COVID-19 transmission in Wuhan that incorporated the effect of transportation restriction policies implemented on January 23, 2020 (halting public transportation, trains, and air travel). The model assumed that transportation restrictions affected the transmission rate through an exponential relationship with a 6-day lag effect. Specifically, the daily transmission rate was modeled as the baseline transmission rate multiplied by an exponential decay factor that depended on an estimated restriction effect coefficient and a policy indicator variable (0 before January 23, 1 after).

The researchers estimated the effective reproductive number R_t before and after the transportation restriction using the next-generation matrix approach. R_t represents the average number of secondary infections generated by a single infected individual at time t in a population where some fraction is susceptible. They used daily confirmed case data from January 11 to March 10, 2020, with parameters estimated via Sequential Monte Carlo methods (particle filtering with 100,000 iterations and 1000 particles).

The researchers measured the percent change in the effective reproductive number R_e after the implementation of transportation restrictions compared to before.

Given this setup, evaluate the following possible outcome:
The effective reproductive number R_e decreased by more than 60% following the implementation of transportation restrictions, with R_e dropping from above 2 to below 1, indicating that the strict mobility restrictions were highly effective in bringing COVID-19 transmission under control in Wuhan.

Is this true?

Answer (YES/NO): YES